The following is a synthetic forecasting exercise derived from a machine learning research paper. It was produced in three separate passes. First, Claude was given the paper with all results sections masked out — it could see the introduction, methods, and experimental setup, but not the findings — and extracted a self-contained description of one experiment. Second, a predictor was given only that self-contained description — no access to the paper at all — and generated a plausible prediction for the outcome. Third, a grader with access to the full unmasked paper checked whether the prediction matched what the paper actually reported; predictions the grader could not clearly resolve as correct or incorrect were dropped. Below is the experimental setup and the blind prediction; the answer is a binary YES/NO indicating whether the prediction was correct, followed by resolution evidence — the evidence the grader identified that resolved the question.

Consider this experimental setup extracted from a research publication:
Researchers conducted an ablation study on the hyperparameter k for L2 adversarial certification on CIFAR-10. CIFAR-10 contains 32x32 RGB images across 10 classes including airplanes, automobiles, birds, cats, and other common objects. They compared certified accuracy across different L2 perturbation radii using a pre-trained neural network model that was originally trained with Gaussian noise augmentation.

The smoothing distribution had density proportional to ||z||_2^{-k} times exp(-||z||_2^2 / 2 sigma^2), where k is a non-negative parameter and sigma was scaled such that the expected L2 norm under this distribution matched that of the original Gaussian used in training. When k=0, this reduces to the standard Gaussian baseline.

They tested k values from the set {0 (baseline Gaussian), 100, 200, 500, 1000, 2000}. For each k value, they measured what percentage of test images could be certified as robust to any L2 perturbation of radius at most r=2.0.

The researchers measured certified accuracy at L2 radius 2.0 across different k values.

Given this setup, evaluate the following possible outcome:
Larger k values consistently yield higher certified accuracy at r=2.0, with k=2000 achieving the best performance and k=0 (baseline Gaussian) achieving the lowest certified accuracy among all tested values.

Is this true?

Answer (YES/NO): NO